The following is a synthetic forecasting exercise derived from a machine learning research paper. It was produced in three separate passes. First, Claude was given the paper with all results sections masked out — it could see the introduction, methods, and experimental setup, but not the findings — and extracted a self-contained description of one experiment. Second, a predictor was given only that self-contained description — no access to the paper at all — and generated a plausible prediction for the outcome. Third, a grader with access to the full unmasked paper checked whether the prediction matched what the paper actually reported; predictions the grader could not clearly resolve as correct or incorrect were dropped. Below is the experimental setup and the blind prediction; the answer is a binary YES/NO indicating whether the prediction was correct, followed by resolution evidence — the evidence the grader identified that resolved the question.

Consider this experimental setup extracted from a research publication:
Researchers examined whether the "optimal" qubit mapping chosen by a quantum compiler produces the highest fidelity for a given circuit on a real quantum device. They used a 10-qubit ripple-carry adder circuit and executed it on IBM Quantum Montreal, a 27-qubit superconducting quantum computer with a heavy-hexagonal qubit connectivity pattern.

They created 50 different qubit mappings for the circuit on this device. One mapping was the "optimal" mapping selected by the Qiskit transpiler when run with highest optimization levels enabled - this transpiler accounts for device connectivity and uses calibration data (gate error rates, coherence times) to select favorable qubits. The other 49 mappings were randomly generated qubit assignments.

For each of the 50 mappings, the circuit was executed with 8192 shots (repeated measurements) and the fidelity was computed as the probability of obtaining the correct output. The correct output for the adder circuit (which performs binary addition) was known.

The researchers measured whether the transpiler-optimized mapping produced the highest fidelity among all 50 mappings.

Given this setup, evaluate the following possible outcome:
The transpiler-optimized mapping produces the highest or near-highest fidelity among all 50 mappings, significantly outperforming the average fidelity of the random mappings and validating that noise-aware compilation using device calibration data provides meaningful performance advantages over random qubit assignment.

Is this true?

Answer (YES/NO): NO